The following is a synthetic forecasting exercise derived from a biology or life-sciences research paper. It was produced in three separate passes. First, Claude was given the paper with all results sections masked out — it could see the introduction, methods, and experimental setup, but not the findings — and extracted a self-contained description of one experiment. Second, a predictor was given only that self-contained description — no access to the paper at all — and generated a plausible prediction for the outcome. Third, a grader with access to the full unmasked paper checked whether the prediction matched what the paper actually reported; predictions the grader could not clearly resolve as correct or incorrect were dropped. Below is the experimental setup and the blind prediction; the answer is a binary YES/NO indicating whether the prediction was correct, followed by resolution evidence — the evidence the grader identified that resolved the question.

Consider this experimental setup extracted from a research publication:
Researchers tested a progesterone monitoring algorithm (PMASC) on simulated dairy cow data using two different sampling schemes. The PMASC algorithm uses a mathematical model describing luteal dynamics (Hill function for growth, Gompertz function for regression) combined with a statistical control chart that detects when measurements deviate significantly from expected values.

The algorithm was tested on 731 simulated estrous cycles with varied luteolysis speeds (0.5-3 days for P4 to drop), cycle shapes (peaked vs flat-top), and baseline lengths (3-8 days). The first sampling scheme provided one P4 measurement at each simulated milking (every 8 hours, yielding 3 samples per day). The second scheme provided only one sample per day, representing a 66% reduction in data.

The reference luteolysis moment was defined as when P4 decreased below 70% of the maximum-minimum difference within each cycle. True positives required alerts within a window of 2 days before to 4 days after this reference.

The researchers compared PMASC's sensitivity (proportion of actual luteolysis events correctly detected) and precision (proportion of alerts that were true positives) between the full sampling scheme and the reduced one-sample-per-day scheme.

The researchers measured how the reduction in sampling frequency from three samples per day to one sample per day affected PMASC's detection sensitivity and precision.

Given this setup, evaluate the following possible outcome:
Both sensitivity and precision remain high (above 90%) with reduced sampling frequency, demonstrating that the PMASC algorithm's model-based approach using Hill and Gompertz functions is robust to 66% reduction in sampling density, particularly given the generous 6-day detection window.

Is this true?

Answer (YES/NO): YES